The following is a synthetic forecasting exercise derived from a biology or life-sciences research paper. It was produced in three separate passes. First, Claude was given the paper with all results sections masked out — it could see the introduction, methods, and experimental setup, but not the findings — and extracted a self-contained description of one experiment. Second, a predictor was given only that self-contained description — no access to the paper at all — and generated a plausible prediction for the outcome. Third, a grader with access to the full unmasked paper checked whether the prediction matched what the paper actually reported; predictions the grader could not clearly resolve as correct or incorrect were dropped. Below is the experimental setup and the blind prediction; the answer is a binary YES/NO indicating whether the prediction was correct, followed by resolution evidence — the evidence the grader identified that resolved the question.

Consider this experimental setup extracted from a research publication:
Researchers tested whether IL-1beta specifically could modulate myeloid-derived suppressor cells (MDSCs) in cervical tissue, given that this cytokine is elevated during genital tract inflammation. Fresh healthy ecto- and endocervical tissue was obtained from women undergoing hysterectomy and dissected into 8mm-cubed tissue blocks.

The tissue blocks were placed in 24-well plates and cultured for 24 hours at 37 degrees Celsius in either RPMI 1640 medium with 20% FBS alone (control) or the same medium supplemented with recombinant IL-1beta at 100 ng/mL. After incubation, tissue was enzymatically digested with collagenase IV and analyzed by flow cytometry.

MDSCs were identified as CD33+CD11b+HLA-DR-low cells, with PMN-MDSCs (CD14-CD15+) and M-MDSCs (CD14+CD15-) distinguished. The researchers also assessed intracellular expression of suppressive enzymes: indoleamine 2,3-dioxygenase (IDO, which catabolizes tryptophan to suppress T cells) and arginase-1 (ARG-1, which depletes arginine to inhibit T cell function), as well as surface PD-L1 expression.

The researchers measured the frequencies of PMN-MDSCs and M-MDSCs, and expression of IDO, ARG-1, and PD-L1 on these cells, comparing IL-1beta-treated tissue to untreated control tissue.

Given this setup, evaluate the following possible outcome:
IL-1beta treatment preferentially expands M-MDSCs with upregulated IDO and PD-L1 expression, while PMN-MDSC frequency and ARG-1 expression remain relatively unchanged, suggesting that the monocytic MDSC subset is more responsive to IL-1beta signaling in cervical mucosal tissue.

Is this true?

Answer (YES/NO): NO